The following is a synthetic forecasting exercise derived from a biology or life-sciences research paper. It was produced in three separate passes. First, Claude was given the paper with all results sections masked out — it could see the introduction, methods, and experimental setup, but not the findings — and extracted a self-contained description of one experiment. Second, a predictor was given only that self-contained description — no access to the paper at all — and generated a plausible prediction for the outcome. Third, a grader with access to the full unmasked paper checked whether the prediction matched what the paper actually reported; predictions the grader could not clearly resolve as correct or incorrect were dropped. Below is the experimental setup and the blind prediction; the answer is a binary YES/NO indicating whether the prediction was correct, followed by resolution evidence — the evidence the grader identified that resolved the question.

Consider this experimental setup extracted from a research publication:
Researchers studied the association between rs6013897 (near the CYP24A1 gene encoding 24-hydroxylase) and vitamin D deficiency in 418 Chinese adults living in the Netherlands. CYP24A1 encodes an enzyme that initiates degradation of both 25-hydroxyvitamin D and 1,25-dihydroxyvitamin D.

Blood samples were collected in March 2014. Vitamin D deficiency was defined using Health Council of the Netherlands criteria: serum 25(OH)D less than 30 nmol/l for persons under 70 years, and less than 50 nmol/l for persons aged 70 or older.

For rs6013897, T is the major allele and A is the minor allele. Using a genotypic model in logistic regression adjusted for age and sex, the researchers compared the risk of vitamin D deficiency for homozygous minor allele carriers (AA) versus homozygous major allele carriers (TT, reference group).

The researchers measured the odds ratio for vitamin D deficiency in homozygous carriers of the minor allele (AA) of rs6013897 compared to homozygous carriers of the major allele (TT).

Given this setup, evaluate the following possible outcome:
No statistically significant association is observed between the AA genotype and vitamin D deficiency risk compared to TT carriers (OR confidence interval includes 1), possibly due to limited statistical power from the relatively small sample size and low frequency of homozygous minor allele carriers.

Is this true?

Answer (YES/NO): NO